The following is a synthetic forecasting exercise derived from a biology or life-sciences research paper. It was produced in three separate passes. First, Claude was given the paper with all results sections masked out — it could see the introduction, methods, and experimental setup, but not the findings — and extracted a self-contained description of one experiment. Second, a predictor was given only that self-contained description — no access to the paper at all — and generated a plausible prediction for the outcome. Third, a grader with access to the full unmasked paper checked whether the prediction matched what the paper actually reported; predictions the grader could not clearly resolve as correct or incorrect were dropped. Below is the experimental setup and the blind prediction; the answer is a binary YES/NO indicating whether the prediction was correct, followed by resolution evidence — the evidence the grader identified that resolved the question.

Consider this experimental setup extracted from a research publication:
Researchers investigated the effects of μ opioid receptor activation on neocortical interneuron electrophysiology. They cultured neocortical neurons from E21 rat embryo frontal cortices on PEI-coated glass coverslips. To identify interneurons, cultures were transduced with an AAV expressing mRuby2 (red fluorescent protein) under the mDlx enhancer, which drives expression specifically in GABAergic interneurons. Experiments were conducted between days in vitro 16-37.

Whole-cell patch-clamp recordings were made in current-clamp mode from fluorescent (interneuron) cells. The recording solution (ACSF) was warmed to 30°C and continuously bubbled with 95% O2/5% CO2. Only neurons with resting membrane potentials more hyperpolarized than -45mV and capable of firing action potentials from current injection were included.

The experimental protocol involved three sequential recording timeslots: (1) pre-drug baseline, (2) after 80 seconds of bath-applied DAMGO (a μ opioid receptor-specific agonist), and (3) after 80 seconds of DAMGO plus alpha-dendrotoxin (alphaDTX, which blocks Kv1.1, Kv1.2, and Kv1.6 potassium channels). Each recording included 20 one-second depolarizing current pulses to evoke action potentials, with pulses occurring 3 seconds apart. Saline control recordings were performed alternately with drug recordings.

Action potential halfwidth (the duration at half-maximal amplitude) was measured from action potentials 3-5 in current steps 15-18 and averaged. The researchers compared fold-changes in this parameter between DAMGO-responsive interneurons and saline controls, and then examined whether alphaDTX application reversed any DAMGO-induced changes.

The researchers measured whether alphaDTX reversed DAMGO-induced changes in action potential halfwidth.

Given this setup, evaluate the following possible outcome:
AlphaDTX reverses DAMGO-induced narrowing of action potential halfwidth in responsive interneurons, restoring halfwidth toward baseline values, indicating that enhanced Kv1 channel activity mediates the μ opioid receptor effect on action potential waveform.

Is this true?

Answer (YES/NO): NO